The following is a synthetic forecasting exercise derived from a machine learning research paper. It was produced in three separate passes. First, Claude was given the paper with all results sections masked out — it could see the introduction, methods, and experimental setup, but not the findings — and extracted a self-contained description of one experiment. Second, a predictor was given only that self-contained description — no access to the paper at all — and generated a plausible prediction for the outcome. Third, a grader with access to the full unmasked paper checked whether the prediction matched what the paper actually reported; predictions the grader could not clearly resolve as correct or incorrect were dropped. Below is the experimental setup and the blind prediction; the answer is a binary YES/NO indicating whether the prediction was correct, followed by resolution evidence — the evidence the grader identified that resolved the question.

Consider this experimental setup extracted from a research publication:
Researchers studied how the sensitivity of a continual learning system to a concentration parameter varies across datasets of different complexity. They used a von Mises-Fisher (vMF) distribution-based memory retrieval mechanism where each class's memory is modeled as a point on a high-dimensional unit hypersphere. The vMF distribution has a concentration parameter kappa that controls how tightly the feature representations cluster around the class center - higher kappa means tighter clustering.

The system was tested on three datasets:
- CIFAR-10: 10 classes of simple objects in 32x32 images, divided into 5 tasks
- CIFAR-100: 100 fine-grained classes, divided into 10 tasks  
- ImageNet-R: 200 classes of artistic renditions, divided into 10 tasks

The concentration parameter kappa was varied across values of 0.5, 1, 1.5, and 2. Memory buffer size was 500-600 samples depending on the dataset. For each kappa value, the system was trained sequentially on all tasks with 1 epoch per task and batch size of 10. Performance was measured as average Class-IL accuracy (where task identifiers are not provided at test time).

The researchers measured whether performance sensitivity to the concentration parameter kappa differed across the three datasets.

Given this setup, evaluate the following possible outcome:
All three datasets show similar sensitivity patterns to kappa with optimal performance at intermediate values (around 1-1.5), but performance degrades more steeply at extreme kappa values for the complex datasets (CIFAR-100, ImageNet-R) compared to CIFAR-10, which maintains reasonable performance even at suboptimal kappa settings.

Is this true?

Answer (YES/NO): NO